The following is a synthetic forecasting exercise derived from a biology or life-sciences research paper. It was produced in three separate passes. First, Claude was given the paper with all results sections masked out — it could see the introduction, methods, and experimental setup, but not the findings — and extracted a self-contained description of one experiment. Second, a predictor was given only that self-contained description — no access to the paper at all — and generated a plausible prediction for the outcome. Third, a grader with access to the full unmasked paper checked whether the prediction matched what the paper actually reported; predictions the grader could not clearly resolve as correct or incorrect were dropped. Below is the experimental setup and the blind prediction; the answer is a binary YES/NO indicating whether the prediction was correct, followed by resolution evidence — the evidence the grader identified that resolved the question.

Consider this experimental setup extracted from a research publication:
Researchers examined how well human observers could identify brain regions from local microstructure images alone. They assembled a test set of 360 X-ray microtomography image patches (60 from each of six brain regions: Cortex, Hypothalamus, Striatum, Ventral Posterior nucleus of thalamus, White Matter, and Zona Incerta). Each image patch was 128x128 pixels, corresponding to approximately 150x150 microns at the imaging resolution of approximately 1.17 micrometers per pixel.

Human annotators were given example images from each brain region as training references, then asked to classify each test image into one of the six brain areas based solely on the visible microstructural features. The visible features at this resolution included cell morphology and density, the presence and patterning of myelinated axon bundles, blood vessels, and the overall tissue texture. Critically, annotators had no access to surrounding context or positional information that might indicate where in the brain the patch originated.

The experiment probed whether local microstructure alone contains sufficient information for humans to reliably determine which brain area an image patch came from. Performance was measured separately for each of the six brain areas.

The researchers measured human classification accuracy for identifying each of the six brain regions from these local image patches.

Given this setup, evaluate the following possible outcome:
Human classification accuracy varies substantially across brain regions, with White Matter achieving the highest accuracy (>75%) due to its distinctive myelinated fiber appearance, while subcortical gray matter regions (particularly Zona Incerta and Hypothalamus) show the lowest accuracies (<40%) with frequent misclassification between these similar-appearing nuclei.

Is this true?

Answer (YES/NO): NO